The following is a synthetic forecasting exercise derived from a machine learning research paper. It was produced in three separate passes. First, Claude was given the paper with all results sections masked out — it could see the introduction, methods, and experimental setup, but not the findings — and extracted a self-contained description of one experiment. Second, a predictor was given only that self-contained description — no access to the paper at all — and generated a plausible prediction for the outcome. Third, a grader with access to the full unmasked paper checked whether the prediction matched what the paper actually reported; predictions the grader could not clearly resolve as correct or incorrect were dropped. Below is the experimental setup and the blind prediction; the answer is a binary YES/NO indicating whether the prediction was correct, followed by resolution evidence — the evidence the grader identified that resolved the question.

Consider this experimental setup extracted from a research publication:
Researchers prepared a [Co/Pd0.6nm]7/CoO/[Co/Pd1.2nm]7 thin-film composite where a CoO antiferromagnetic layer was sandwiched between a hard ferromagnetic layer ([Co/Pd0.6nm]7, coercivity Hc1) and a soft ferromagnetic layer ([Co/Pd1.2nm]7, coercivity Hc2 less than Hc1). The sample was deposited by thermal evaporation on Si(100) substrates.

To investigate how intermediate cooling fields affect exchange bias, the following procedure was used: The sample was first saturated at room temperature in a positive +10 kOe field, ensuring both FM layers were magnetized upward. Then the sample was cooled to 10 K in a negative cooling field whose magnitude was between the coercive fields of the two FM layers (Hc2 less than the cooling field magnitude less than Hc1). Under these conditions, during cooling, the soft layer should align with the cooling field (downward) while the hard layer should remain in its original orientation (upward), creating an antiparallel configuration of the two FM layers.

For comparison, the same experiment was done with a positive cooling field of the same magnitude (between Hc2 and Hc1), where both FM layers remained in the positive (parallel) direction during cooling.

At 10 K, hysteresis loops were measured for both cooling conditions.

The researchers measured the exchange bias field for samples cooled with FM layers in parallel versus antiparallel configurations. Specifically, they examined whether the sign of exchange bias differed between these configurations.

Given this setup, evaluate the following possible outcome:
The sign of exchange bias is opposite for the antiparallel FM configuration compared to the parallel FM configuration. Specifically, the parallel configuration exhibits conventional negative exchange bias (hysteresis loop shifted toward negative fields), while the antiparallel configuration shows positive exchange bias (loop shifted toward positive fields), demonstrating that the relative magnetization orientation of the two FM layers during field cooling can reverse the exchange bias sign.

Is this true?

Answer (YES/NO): YES